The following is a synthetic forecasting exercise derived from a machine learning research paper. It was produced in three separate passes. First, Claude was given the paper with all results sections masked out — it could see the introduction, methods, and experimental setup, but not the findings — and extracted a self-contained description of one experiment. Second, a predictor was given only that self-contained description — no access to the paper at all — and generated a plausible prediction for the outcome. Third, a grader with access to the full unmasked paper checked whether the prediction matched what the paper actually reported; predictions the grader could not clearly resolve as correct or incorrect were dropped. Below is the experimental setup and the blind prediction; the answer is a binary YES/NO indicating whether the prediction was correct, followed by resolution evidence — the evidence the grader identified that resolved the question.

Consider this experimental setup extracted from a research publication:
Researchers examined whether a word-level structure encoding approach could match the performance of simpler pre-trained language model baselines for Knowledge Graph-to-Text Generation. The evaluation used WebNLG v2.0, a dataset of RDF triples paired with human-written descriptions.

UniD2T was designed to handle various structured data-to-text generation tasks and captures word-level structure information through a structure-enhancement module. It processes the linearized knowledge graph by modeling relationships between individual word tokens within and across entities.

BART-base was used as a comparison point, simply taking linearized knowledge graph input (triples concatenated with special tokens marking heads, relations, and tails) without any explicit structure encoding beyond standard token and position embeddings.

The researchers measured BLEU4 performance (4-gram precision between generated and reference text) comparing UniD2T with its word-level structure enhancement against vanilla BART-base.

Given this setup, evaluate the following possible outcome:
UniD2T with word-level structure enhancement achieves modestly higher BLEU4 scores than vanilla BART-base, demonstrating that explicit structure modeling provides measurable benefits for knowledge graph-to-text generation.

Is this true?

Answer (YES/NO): NO